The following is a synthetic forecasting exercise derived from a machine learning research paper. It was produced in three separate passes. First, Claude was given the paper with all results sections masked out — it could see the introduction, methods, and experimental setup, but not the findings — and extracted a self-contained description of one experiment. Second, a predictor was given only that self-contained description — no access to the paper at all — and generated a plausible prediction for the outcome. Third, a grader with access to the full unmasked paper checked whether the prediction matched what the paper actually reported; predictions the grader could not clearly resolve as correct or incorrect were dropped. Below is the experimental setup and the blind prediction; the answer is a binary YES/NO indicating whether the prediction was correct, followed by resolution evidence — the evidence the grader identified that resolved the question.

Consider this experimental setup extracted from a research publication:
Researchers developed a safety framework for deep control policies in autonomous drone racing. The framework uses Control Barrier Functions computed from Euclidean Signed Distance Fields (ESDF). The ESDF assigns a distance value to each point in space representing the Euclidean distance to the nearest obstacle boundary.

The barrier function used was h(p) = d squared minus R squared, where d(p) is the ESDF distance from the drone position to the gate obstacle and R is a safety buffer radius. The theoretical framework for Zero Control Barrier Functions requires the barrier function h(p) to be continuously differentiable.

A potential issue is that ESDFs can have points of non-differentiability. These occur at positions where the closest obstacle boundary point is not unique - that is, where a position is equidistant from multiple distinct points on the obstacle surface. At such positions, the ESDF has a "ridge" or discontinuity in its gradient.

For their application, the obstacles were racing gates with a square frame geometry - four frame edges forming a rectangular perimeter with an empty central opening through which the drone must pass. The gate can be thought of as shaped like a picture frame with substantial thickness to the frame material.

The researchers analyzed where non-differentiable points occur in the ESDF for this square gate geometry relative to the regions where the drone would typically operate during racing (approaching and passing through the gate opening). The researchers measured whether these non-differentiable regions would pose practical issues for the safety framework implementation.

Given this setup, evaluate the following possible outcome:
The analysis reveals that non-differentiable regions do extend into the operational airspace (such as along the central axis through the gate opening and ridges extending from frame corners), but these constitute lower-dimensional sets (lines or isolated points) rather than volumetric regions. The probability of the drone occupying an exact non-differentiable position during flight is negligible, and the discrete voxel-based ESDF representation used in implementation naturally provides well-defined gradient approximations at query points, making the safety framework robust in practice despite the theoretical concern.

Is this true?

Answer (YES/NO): NO